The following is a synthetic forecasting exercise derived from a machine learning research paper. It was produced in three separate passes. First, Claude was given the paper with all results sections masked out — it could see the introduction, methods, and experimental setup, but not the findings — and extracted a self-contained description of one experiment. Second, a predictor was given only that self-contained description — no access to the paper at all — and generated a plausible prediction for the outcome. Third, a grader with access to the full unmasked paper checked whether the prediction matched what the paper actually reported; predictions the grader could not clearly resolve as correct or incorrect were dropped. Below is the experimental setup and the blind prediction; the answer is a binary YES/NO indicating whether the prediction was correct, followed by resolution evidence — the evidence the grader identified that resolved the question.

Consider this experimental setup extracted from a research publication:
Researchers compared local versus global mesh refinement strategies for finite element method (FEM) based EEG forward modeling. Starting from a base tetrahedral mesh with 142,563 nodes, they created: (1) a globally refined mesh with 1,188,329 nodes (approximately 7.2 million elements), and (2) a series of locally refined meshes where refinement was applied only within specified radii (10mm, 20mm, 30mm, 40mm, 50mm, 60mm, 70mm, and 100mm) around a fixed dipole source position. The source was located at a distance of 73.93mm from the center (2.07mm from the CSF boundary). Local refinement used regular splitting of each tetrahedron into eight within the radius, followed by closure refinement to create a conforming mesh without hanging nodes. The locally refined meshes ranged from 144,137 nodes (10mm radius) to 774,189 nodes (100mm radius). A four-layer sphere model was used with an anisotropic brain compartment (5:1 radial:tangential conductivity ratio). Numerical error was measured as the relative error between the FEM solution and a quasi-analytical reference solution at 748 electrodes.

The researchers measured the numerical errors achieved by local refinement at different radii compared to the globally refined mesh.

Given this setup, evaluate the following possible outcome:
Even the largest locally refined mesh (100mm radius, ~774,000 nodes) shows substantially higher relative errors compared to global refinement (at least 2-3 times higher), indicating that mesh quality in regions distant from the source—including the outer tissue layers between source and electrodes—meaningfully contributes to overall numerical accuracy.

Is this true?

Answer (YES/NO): NO